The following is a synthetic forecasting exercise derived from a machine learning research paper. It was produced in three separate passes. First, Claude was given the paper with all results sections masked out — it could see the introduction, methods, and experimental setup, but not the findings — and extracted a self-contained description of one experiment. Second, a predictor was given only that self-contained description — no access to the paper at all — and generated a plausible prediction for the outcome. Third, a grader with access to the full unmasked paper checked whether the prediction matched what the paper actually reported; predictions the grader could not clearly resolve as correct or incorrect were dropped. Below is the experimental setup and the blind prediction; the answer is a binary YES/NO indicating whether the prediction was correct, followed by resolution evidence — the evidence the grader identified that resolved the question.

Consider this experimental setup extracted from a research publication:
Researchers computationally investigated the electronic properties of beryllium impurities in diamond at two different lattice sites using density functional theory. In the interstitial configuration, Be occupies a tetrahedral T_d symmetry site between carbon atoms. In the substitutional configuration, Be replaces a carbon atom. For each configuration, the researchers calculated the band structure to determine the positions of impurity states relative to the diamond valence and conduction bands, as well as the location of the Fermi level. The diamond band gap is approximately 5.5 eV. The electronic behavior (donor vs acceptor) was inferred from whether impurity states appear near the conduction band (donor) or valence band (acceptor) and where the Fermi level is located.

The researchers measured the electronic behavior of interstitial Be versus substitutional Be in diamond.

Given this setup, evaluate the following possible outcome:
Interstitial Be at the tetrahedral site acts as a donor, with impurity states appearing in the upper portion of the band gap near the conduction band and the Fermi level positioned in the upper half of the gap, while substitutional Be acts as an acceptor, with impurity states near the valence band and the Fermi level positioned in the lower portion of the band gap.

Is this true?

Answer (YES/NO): YES